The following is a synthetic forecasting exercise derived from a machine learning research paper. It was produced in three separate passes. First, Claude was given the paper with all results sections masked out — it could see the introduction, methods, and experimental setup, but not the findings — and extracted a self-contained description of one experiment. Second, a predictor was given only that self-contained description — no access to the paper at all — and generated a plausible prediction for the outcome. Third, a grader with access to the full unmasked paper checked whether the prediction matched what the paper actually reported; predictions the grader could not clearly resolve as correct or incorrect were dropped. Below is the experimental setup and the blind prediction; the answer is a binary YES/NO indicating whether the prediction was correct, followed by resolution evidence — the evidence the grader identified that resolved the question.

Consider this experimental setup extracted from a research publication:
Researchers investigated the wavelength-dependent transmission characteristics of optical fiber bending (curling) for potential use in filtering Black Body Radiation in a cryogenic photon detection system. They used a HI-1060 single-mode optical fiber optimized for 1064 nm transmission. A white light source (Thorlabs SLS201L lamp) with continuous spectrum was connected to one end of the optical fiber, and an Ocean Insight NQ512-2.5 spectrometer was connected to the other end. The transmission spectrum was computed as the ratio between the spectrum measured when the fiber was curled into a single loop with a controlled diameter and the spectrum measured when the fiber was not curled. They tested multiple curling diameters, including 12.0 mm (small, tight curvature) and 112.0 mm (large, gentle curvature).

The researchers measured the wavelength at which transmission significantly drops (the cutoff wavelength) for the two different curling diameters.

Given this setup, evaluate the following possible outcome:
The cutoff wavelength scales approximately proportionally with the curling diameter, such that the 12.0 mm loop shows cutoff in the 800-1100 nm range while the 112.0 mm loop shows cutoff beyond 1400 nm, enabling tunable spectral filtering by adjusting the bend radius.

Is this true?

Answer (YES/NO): NO